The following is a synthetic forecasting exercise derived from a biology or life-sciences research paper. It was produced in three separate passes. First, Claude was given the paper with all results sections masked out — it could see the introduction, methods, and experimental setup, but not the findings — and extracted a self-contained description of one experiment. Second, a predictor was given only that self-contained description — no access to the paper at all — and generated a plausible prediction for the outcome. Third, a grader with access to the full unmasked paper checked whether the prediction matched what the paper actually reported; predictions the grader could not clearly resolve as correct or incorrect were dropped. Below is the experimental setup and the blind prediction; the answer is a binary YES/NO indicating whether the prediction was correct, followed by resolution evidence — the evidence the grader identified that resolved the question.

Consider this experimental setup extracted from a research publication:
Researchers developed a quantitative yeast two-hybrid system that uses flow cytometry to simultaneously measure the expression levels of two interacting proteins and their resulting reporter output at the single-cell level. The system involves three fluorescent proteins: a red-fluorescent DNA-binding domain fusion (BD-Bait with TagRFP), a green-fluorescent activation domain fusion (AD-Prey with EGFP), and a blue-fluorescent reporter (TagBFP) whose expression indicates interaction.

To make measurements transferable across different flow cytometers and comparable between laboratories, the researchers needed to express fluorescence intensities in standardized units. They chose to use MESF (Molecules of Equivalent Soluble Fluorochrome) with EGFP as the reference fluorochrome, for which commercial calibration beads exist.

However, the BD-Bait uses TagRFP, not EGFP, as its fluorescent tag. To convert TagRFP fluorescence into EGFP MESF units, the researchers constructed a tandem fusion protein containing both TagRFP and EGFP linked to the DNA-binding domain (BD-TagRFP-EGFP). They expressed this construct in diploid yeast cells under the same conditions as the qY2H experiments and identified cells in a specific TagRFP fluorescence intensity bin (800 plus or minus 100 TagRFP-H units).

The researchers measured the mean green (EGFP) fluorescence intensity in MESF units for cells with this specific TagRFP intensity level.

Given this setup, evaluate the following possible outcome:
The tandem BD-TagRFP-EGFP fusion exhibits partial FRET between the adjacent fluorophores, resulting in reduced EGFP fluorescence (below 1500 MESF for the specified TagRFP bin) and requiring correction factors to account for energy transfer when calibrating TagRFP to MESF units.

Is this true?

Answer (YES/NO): NO